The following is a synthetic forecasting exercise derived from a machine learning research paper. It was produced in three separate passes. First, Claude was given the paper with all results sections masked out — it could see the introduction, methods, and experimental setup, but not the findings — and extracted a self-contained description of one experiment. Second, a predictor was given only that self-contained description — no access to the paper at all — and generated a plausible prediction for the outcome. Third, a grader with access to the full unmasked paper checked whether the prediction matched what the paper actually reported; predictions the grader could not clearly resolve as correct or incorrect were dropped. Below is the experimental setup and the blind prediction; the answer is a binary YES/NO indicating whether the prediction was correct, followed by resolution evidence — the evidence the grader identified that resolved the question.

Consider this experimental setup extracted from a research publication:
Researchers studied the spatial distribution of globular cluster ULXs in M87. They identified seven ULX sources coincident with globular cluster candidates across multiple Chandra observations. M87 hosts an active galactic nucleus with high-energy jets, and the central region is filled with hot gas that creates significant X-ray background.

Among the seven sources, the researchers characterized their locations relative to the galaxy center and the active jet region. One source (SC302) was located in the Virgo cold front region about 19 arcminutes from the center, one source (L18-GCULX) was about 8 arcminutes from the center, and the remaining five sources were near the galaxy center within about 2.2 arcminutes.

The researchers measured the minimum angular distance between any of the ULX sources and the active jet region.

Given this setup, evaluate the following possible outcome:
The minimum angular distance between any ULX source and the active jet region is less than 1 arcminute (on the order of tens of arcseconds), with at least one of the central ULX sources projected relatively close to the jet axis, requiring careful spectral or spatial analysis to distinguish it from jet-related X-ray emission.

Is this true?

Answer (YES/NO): NO